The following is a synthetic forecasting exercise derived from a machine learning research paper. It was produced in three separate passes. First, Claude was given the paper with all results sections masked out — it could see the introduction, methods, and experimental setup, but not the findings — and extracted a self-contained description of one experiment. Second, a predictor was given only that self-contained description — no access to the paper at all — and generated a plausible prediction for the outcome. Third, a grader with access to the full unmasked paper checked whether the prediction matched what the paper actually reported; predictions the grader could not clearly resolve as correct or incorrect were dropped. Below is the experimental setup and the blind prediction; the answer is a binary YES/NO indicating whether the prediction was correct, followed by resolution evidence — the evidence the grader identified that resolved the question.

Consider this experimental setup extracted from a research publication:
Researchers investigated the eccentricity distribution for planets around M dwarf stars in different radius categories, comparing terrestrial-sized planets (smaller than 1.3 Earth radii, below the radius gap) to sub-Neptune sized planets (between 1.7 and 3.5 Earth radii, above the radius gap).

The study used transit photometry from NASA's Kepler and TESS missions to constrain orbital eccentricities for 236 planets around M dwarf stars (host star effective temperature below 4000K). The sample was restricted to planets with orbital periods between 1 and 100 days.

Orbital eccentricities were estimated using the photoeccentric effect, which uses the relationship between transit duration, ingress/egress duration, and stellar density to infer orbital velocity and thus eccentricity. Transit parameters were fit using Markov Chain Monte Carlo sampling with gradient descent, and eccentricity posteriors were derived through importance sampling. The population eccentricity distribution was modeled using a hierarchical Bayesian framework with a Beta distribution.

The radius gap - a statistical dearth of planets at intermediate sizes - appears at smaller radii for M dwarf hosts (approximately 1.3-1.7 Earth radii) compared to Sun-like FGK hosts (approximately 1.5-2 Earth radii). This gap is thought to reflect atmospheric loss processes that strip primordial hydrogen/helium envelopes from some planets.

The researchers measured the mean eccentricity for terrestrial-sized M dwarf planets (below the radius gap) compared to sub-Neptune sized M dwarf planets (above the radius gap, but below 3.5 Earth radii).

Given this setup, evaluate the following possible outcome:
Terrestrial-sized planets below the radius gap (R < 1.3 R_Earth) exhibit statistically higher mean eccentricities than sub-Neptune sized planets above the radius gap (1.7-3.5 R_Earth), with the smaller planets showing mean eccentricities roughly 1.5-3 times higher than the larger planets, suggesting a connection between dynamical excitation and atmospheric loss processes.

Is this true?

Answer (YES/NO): NO